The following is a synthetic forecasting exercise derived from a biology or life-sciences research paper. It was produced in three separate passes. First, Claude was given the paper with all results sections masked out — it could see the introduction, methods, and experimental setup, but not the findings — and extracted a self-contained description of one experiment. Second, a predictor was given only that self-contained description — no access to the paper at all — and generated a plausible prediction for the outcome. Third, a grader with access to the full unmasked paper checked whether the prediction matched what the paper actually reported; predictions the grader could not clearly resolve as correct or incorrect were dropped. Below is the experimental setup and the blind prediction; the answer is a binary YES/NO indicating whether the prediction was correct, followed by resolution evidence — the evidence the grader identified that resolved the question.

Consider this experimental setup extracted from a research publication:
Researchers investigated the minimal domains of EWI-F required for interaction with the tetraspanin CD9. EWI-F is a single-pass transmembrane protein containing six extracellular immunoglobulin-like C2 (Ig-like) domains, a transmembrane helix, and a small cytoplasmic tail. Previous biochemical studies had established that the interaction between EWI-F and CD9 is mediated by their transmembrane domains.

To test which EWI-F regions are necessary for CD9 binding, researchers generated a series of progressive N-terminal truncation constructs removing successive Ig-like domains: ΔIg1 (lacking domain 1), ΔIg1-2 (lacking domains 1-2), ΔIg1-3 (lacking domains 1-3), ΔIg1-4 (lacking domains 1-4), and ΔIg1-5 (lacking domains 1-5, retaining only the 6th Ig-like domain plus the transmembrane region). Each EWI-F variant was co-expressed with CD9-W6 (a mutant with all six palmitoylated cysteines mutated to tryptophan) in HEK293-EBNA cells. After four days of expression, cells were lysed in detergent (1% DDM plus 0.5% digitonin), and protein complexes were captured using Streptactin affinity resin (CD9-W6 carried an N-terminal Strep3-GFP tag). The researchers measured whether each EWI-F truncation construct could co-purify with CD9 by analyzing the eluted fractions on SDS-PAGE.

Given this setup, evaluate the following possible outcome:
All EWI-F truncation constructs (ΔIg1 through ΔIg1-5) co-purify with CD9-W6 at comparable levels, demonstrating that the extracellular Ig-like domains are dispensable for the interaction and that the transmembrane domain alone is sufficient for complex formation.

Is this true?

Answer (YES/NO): NO